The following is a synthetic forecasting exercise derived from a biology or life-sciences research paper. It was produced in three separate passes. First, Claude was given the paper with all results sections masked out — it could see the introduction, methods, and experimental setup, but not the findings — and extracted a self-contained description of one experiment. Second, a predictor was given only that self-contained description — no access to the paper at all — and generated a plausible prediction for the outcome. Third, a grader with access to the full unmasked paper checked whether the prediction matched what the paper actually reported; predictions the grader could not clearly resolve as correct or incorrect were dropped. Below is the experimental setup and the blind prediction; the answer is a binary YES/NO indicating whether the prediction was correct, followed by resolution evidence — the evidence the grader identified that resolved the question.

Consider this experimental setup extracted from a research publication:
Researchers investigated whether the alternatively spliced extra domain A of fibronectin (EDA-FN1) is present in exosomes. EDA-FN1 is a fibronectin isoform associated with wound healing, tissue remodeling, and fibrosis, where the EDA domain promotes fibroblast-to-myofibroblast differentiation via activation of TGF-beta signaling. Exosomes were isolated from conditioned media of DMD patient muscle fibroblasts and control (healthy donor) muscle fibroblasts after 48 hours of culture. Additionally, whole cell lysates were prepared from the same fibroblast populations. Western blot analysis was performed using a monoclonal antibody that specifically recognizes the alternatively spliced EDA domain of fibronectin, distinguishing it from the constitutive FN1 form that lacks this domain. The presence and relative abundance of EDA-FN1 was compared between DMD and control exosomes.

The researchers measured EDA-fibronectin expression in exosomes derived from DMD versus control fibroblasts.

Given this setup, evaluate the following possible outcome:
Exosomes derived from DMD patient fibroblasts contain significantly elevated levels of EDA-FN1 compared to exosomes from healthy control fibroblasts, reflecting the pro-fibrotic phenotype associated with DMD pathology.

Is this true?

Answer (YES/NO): NO